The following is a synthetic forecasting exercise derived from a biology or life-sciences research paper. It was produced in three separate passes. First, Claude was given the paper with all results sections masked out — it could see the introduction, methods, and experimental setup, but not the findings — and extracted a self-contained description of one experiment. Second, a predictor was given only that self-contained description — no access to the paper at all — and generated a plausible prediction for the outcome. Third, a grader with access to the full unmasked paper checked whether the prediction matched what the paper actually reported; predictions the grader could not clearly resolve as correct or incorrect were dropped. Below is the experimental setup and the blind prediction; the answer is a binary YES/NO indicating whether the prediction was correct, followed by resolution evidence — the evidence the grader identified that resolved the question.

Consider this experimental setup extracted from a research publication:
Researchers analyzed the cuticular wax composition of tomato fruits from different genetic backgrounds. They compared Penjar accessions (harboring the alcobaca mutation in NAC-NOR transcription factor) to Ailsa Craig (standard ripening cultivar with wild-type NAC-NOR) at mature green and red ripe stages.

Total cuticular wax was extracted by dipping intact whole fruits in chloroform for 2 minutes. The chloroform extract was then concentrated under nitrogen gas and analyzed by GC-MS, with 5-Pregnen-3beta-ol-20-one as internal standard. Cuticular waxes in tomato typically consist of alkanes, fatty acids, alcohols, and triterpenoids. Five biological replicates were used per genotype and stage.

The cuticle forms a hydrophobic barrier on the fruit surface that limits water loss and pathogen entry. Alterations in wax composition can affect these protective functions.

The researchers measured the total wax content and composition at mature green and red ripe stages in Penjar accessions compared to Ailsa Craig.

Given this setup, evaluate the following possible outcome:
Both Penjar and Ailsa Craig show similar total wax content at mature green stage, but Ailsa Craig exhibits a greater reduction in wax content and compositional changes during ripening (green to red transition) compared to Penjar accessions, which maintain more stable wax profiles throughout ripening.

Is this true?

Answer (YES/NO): NO